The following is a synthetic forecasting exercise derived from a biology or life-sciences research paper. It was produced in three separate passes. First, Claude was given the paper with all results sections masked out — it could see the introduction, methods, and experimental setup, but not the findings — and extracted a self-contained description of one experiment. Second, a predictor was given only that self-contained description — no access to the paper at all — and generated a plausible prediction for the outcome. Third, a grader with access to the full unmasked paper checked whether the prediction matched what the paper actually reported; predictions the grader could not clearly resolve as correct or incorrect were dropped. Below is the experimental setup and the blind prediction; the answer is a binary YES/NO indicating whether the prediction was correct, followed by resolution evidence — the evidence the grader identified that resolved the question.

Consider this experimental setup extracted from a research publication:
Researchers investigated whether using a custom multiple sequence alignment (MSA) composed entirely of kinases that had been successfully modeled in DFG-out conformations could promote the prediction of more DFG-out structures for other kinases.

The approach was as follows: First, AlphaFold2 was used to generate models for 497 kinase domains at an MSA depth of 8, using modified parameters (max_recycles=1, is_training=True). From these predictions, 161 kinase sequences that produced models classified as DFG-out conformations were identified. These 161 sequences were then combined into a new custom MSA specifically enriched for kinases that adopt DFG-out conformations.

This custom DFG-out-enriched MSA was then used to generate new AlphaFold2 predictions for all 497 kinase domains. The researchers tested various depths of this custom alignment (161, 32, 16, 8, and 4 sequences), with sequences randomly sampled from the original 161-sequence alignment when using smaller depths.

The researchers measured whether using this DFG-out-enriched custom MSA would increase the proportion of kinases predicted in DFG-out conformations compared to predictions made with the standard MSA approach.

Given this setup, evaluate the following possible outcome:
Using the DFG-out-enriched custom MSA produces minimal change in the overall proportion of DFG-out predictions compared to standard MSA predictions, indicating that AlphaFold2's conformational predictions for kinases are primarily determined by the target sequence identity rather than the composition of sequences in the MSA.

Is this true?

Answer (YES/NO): NO